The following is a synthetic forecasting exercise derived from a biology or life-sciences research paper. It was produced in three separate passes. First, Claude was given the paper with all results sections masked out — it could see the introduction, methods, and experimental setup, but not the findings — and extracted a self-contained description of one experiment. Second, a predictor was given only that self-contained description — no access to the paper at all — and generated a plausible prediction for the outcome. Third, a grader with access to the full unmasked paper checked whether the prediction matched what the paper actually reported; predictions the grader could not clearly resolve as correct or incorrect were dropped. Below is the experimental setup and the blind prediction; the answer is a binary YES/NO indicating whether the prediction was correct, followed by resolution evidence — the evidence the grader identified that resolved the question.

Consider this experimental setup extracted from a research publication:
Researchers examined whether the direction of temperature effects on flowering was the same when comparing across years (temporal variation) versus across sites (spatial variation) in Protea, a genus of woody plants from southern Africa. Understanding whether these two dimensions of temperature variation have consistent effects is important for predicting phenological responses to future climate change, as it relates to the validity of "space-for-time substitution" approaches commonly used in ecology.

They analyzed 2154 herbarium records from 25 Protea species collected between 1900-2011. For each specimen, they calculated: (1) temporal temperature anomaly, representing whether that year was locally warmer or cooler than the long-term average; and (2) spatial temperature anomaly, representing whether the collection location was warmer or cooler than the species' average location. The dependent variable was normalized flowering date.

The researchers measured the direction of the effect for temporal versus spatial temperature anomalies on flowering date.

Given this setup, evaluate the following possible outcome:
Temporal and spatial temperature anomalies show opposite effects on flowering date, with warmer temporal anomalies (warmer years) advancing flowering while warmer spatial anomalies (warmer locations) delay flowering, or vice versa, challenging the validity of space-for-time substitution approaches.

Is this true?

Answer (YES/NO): NO